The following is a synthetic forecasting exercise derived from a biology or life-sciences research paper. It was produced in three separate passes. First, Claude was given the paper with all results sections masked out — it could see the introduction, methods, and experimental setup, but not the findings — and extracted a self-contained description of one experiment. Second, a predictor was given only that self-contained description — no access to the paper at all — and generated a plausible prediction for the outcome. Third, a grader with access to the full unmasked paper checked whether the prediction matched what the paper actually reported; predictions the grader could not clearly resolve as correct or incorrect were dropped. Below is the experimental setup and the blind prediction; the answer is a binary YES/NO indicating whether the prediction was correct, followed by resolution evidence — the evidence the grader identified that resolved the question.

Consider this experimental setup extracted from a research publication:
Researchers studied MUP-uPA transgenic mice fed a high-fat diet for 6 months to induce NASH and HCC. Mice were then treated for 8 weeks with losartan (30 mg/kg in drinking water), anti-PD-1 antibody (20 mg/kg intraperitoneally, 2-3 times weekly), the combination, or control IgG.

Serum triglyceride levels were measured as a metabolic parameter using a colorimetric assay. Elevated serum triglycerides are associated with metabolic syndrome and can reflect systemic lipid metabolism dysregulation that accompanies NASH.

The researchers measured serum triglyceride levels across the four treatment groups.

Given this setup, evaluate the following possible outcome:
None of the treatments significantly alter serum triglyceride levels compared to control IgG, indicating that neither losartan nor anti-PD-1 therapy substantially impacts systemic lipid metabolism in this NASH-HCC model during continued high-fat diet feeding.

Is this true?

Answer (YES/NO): NO